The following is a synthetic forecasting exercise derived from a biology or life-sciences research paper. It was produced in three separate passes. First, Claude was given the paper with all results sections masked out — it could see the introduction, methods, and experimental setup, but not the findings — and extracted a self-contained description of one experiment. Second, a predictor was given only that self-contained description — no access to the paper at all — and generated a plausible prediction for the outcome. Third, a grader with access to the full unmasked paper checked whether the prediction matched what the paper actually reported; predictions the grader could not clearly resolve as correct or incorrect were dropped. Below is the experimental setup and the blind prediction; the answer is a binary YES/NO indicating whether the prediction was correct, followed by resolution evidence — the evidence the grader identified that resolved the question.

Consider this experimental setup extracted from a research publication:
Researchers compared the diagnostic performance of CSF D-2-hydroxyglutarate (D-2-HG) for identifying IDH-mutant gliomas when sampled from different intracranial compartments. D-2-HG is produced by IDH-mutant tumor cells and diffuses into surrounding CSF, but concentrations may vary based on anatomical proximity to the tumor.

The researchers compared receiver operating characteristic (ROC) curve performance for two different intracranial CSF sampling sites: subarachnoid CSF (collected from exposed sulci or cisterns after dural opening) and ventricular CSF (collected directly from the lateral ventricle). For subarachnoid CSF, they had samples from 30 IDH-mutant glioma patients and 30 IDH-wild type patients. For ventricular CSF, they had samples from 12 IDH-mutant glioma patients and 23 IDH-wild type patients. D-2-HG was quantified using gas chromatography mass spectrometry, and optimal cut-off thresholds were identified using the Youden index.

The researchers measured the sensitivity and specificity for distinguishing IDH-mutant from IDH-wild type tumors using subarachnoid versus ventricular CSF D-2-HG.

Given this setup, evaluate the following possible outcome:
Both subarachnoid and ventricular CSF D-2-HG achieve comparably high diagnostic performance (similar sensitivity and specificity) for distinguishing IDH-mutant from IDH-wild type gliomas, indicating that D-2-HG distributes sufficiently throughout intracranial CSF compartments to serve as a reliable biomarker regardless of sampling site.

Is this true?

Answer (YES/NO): NO